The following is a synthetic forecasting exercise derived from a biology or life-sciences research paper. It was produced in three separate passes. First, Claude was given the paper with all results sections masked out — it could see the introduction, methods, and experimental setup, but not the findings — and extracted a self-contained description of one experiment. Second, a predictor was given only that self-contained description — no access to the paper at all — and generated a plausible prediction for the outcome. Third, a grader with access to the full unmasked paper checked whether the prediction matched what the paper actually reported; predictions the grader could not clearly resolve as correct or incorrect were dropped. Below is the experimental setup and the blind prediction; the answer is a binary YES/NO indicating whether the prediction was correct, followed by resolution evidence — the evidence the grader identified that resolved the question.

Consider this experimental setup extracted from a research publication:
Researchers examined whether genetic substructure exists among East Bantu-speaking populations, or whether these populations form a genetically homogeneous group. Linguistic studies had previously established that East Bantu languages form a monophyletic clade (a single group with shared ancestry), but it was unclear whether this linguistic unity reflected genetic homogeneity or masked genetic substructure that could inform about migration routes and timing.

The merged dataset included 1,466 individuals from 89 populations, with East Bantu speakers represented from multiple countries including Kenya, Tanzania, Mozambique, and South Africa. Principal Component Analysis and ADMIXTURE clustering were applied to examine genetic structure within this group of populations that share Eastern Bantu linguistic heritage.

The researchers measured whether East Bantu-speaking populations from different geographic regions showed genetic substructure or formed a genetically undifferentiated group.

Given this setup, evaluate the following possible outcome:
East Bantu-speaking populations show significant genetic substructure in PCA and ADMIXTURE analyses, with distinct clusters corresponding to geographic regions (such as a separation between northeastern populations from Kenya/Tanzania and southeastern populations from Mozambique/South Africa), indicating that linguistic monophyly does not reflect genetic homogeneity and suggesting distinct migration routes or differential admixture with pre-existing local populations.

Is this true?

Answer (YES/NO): YES